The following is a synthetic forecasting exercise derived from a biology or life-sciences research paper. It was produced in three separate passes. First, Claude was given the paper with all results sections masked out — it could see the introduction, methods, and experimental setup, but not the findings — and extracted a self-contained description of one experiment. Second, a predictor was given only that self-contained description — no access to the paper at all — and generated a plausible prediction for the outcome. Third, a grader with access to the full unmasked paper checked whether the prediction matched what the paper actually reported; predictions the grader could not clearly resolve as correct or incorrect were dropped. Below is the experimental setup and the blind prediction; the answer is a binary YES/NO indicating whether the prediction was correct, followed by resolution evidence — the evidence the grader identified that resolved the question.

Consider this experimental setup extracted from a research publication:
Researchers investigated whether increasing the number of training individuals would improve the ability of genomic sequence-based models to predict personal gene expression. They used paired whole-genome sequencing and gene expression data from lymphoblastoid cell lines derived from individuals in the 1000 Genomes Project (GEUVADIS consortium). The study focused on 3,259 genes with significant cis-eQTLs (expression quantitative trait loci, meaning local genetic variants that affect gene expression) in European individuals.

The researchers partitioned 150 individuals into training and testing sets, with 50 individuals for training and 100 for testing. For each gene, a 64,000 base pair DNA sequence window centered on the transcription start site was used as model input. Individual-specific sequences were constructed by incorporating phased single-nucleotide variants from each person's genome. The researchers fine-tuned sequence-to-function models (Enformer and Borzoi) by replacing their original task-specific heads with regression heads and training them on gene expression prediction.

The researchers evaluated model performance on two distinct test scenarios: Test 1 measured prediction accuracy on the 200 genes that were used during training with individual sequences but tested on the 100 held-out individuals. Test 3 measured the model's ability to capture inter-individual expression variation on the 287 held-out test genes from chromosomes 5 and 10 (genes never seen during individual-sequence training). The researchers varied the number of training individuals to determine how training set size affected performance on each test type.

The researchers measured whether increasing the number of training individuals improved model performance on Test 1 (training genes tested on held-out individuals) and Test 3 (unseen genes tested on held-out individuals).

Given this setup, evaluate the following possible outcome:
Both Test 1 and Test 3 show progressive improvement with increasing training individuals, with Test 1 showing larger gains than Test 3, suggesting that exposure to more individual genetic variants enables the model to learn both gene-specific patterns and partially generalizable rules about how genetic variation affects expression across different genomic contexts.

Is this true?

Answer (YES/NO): NO